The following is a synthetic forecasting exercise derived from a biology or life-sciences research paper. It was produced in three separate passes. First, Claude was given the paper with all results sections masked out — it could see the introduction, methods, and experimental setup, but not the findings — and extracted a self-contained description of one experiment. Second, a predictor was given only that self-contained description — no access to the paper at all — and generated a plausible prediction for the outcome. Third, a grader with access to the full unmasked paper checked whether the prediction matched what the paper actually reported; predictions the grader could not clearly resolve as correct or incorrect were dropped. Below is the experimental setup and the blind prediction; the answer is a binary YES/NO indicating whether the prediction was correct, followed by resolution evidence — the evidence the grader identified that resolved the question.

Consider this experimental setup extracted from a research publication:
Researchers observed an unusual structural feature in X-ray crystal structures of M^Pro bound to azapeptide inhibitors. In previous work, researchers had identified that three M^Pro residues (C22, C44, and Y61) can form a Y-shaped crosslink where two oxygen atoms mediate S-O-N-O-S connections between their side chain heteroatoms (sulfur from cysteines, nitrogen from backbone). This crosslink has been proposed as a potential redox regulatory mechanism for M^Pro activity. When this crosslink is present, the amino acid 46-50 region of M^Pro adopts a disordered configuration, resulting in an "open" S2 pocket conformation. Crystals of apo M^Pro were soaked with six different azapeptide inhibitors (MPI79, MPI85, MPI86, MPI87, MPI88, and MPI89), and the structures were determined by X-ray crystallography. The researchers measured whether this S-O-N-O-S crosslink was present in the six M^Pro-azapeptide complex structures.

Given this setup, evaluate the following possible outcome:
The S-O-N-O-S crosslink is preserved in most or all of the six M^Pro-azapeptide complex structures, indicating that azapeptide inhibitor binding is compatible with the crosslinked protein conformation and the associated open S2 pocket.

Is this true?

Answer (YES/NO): YES